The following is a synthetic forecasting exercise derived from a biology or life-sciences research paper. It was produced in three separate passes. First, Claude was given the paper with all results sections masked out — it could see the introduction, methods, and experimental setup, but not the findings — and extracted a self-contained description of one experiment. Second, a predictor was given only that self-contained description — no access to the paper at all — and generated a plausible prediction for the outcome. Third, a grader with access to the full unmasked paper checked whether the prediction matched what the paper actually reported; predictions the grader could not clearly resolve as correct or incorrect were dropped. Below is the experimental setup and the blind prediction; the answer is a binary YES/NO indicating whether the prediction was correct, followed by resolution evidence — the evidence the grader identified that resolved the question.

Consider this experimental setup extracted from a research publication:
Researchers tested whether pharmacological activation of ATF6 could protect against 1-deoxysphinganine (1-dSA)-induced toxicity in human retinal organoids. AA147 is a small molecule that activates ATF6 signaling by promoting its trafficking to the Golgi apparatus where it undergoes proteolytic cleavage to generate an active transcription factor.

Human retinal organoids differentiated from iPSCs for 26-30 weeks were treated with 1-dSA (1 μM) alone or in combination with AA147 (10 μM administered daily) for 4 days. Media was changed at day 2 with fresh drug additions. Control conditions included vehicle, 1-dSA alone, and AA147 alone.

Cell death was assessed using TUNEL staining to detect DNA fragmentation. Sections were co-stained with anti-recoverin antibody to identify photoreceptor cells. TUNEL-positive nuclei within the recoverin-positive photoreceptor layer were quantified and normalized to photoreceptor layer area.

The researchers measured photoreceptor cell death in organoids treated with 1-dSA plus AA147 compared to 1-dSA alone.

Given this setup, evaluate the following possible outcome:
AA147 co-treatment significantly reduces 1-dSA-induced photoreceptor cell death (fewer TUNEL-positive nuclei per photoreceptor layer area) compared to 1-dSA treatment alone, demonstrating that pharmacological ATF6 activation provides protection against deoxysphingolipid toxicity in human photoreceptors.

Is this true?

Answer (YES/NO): YES